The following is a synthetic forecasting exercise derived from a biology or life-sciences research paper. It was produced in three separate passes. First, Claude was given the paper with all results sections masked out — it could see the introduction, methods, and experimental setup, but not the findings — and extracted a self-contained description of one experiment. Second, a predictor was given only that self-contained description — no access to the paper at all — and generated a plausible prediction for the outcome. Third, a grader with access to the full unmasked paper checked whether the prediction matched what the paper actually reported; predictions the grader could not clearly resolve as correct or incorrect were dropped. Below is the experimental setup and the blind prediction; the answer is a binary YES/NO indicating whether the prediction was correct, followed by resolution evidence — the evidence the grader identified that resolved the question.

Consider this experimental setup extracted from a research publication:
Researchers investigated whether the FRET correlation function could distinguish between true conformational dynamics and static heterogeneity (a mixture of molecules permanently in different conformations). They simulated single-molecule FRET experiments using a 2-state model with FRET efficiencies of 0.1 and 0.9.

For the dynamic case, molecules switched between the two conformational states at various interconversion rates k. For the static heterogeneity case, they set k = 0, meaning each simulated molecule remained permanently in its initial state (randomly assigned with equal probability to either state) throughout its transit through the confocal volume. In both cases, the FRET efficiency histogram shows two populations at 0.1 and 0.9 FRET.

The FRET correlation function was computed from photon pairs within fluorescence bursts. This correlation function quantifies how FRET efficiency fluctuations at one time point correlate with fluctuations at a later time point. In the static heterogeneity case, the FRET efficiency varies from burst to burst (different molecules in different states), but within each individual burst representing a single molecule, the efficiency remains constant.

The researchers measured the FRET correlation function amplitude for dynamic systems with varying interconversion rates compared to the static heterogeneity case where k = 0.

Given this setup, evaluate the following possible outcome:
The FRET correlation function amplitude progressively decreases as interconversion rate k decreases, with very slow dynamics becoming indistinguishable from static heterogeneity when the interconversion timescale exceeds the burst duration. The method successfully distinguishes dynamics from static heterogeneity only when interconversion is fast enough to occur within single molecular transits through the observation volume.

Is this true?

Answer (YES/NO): NO